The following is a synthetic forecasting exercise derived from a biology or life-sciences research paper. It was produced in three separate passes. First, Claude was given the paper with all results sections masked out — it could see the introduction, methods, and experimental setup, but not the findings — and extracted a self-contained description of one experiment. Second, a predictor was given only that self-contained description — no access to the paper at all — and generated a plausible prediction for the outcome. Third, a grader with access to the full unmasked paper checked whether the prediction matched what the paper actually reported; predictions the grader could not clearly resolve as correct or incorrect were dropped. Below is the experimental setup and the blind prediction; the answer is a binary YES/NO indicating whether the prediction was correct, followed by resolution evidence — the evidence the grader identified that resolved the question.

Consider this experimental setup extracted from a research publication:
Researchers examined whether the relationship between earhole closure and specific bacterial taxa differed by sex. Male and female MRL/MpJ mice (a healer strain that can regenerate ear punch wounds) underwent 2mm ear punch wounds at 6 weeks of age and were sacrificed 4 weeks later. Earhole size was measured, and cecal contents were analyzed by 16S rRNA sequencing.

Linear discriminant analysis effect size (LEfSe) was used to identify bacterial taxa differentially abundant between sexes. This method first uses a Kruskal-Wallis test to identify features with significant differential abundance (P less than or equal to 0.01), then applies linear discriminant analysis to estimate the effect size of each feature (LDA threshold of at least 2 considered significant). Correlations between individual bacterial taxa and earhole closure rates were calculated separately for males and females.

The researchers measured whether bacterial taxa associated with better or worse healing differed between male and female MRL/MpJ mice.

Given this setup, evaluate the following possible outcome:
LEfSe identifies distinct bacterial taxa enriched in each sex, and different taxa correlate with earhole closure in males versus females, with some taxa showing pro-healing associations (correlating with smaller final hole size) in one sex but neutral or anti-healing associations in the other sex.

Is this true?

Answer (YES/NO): NO